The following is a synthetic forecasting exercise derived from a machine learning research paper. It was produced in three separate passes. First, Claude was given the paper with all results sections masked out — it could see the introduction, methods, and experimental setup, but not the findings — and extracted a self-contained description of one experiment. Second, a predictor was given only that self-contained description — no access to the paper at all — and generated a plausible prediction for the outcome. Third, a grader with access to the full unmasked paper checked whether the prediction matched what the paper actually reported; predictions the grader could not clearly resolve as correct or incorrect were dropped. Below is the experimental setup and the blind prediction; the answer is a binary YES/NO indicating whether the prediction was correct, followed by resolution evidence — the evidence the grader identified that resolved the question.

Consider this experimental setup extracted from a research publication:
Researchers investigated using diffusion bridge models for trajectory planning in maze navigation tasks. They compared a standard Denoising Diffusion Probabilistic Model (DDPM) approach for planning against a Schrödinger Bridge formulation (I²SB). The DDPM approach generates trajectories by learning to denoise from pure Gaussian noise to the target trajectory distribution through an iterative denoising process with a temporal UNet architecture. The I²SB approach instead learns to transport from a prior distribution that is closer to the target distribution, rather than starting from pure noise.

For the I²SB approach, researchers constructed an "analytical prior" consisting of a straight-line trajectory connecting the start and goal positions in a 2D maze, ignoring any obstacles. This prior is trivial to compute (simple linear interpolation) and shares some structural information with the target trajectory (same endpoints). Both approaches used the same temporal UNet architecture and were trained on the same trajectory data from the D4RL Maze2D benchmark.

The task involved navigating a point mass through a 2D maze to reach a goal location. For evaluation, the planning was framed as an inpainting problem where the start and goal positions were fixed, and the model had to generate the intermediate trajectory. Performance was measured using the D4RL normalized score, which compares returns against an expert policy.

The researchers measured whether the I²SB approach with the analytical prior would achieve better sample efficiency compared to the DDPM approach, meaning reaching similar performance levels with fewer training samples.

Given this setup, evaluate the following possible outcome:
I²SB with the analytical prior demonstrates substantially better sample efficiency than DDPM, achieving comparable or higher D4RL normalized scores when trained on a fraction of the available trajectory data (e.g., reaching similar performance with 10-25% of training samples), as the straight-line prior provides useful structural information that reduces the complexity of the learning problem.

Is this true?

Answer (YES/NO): NO